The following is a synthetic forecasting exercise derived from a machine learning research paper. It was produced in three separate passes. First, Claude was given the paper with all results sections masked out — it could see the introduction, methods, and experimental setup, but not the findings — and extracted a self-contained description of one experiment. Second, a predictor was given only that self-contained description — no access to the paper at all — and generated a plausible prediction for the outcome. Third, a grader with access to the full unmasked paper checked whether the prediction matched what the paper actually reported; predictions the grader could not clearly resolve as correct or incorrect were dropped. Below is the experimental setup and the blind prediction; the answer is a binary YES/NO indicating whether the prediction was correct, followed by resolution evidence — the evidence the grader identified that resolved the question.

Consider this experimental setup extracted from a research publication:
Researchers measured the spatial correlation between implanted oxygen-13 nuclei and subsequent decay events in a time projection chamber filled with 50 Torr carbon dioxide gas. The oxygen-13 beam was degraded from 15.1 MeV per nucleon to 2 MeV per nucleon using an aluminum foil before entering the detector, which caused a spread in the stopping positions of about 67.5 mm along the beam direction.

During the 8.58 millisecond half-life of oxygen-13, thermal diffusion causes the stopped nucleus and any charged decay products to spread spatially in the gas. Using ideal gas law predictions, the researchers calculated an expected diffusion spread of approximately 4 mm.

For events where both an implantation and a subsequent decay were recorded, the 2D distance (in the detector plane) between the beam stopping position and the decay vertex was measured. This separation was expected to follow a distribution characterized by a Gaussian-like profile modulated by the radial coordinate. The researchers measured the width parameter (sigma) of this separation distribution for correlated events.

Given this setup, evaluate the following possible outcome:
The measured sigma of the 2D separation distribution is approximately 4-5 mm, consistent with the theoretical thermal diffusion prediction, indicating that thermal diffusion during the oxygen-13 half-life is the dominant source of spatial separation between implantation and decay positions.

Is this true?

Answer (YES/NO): YES